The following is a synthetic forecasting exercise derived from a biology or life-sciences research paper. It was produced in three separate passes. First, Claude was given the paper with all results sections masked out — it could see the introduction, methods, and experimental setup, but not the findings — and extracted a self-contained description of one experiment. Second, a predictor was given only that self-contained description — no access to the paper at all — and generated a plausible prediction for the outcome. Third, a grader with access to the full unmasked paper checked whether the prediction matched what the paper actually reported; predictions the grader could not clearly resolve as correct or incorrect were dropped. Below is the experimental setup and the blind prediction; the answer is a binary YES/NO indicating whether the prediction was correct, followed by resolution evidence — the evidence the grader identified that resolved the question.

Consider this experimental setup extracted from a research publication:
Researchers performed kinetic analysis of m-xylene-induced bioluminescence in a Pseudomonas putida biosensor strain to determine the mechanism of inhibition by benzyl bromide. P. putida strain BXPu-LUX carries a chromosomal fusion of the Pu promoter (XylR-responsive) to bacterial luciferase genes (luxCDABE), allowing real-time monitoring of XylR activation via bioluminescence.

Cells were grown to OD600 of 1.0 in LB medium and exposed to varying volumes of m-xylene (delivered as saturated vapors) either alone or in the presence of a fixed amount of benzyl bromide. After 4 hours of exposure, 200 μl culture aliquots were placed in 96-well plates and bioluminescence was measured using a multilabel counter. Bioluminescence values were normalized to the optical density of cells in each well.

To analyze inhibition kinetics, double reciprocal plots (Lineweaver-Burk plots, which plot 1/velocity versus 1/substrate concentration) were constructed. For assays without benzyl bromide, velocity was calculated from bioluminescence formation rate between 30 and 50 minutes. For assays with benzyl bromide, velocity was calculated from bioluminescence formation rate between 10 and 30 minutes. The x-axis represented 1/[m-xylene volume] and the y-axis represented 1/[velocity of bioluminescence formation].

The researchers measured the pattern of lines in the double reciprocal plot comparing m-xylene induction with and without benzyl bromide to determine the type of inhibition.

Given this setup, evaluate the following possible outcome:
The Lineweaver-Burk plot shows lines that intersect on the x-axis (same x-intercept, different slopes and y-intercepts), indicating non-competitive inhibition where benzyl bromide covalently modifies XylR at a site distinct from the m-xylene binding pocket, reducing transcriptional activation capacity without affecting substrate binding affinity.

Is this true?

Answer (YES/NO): NO